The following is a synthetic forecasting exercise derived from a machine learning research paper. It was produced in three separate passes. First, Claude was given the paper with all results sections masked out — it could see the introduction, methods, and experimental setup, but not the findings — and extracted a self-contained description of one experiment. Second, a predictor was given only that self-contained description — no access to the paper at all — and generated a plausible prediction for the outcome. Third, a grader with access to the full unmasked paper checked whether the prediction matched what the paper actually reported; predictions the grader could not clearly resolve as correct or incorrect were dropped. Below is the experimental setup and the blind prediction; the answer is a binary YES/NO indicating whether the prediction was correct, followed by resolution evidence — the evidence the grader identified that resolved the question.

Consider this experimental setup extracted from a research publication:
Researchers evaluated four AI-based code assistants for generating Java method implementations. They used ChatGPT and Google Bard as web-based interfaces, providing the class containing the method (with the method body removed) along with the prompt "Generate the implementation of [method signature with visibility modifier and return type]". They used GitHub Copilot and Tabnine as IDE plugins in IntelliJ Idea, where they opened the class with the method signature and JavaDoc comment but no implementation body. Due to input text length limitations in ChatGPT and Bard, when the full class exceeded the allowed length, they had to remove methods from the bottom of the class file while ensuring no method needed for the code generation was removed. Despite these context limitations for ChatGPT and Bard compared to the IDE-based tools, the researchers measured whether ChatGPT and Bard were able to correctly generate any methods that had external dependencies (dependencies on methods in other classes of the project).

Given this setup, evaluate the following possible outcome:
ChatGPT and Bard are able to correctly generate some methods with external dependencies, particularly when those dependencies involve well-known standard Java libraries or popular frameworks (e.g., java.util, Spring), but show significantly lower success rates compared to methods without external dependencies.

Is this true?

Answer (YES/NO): NO